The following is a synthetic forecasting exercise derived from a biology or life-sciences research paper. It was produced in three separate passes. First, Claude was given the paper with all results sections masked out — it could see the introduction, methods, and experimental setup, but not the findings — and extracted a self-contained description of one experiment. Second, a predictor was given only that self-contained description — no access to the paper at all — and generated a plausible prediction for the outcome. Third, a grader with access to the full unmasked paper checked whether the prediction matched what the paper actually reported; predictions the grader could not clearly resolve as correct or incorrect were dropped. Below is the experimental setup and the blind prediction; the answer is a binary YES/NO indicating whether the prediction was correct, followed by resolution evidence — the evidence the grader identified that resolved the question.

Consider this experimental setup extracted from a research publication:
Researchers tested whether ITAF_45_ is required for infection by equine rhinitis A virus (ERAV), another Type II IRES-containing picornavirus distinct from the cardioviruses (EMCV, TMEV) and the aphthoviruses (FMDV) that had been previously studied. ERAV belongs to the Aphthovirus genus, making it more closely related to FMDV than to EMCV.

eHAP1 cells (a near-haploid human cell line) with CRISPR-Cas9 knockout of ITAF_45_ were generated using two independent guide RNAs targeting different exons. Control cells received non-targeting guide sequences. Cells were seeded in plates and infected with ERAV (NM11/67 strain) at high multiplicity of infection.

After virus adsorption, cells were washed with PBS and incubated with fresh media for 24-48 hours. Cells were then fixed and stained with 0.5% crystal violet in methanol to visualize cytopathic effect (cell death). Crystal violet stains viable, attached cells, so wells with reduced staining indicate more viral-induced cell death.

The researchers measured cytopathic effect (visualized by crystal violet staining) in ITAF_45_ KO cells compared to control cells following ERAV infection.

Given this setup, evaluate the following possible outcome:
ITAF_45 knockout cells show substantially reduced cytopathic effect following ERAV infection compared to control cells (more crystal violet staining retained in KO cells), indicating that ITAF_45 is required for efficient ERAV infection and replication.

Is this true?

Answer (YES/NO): YES